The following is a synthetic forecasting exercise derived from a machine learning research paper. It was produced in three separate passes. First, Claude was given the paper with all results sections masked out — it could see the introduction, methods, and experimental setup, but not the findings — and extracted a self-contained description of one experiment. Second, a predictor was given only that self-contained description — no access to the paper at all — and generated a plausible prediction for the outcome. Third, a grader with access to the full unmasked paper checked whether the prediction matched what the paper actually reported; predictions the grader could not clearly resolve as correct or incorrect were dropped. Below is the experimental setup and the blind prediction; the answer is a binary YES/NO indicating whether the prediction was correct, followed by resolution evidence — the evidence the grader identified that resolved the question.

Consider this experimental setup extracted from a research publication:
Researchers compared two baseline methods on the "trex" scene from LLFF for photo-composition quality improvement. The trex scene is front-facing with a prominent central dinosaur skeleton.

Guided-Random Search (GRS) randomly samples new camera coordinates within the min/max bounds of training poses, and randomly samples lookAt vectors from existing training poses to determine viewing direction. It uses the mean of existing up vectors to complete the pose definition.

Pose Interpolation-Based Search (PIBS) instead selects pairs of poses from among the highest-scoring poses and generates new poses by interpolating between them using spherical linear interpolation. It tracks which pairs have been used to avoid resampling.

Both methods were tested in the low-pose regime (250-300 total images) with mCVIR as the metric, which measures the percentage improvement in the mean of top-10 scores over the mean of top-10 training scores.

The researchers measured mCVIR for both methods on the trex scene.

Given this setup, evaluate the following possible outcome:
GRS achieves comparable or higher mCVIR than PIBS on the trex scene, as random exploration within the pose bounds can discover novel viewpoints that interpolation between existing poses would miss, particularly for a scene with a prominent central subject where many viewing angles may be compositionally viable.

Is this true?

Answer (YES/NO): NO